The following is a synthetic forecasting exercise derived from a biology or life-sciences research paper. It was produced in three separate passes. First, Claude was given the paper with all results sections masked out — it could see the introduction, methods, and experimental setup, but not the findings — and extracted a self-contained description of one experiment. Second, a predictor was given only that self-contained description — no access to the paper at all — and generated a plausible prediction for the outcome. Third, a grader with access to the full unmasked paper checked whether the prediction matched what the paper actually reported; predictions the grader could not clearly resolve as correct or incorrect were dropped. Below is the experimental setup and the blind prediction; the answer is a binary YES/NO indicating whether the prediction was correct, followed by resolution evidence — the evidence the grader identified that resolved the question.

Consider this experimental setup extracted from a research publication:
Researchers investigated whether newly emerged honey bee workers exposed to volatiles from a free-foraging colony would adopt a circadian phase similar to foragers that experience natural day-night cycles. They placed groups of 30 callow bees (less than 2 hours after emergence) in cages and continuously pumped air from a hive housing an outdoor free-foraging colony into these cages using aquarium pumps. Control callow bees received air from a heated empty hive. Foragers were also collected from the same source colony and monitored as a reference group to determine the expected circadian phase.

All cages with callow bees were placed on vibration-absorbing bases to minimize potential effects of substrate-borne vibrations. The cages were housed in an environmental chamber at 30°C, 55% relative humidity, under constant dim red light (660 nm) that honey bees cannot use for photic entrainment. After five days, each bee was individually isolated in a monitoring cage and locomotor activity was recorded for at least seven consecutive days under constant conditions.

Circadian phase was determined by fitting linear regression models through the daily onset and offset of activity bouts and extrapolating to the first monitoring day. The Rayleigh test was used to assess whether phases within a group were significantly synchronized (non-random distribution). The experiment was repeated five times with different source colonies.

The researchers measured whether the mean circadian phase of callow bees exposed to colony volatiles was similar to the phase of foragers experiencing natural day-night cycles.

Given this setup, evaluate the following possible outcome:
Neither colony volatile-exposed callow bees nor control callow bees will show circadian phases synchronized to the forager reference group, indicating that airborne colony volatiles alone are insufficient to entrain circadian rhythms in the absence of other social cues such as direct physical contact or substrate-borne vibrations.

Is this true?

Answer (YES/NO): NO